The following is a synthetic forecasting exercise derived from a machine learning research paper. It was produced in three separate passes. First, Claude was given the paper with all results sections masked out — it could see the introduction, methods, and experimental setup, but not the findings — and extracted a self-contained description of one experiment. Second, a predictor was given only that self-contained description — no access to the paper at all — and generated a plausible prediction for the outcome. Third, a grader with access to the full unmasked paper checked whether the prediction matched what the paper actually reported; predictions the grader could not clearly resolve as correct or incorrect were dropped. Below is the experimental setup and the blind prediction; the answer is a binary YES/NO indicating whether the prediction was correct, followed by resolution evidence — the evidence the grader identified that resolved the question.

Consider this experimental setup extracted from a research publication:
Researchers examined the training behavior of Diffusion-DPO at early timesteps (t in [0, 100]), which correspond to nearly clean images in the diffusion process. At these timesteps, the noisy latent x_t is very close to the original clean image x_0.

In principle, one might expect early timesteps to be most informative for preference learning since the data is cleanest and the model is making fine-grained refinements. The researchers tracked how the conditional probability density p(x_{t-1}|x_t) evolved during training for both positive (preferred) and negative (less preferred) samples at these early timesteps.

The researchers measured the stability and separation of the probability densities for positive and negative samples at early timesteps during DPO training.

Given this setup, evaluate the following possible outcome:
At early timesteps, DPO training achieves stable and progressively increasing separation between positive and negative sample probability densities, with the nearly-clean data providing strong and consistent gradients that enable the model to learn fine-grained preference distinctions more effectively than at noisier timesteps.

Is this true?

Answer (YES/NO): NO